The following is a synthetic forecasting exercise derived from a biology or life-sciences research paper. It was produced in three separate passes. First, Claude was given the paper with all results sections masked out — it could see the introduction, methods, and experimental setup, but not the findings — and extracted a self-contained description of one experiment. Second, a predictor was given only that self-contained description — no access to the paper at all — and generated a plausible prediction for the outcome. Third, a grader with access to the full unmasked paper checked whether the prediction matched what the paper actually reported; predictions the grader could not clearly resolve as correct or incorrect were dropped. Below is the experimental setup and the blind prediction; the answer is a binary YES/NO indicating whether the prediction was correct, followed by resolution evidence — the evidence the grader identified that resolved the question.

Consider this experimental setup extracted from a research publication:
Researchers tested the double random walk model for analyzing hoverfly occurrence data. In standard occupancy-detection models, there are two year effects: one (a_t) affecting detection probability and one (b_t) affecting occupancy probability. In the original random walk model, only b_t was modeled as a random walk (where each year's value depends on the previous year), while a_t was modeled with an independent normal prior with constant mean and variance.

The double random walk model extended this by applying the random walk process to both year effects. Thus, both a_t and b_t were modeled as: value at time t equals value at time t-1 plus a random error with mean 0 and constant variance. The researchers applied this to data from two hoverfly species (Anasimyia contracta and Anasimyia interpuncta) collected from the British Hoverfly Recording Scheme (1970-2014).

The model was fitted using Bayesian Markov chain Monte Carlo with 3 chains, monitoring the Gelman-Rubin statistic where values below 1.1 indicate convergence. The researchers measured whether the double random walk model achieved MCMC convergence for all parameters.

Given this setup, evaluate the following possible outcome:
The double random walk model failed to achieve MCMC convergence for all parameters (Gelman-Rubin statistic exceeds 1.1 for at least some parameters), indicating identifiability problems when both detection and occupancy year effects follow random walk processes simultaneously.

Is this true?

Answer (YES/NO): YES